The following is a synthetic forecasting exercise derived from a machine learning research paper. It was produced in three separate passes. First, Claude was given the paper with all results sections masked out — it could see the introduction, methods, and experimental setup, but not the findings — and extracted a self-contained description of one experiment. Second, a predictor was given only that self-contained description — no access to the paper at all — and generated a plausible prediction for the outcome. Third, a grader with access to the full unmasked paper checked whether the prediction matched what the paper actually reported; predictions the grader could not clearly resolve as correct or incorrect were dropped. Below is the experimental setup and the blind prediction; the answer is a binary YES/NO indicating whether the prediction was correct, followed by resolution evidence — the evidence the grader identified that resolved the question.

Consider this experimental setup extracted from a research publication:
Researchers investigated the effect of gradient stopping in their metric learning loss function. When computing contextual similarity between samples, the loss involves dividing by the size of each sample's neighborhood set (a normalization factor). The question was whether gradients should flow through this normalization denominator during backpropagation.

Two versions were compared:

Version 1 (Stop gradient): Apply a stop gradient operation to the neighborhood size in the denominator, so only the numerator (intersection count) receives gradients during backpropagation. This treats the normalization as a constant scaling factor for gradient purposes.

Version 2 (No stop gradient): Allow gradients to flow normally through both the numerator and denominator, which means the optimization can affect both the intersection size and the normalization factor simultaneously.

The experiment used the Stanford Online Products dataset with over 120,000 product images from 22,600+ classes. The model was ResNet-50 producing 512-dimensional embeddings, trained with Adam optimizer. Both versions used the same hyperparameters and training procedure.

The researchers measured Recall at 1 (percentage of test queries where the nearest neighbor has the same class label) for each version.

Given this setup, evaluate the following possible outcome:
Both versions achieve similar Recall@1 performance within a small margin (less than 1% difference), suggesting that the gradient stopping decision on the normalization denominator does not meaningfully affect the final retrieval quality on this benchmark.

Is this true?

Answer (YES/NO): NO